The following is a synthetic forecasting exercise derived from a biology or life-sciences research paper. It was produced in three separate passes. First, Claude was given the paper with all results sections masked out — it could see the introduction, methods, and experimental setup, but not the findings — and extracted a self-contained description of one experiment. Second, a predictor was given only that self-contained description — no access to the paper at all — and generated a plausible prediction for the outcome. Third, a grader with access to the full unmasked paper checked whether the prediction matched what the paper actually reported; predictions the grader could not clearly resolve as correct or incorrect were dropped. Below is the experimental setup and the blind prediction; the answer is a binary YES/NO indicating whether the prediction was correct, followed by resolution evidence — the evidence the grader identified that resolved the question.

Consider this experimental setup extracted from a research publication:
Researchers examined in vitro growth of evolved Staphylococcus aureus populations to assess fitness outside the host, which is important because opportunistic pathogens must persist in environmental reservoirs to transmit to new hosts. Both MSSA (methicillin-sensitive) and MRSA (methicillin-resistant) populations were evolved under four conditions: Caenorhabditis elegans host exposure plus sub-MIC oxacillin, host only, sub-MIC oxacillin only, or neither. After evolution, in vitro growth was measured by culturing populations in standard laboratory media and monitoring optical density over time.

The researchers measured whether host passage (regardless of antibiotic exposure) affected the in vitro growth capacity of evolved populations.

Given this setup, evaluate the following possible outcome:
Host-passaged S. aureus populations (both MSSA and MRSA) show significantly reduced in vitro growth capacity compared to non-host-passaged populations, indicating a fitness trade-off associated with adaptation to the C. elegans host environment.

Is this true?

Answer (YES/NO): NO